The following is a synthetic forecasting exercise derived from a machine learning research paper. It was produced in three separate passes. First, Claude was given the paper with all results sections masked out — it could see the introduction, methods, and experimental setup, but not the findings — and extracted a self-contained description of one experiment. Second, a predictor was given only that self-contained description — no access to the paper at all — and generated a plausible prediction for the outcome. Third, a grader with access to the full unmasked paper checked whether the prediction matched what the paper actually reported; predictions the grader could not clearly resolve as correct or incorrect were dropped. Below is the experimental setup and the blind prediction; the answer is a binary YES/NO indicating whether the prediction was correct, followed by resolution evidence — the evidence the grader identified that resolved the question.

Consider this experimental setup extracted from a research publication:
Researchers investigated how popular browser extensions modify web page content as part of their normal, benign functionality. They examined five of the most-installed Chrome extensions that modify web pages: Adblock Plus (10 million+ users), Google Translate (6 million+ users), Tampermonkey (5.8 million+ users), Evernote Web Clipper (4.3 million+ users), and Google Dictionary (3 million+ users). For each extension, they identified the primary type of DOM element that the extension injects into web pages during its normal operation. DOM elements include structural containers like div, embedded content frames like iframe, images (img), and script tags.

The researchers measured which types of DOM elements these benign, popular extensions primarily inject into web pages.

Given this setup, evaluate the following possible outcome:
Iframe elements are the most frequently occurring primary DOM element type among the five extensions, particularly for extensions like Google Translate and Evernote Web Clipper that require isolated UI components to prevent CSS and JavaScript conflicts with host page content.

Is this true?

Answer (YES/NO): NO